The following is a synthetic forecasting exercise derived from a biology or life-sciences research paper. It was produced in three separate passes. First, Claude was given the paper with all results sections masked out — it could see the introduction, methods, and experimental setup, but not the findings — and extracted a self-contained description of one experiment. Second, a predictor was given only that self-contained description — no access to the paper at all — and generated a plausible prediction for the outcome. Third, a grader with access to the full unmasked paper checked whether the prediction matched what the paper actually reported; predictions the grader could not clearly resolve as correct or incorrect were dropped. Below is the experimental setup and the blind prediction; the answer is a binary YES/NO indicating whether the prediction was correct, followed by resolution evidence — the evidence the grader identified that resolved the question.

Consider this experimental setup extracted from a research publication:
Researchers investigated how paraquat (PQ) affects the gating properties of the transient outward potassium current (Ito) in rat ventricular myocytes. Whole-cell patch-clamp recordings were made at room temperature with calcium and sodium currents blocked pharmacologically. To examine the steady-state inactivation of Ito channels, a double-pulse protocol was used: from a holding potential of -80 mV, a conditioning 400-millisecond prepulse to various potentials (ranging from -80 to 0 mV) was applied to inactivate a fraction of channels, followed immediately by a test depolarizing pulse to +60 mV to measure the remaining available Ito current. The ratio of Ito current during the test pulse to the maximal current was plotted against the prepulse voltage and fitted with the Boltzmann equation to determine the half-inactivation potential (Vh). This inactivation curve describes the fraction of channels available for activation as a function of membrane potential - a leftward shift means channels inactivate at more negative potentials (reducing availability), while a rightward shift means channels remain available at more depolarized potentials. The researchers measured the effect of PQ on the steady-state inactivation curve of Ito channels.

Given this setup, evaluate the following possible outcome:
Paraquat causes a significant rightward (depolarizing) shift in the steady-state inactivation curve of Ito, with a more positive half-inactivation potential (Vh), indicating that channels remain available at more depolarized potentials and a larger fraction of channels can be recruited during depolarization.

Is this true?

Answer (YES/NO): NO